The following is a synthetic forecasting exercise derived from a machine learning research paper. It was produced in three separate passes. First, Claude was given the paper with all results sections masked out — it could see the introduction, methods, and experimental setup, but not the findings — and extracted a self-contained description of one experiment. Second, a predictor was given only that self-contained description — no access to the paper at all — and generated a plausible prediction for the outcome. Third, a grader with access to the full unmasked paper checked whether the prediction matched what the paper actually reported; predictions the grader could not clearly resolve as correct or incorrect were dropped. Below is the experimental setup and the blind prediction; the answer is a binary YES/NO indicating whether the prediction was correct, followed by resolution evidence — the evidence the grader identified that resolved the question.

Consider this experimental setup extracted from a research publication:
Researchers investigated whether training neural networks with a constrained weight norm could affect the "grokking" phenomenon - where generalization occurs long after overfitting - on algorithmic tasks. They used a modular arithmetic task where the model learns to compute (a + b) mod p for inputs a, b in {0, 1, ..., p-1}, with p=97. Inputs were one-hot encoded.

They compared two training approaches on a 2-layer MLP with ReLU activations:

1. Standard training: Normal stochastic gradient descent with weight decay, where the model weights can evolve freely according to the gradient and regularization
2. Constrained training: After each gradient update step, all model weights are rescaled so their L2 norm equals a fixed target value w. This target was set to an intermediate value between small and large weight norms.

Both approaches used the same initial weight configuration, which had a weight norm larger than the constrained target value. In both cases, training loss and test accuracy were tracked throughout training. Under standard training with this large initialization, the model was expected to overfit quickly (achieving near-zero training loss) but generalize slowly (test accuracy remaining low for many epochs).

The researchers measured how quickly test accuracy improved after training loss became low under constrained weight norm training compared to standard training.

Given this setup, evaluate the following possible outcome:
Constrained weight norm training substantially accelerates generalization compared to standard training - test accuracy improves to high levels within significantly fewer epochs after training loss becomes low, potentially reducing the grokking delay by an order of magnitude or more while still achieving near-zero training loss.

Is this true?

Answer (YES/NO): YES